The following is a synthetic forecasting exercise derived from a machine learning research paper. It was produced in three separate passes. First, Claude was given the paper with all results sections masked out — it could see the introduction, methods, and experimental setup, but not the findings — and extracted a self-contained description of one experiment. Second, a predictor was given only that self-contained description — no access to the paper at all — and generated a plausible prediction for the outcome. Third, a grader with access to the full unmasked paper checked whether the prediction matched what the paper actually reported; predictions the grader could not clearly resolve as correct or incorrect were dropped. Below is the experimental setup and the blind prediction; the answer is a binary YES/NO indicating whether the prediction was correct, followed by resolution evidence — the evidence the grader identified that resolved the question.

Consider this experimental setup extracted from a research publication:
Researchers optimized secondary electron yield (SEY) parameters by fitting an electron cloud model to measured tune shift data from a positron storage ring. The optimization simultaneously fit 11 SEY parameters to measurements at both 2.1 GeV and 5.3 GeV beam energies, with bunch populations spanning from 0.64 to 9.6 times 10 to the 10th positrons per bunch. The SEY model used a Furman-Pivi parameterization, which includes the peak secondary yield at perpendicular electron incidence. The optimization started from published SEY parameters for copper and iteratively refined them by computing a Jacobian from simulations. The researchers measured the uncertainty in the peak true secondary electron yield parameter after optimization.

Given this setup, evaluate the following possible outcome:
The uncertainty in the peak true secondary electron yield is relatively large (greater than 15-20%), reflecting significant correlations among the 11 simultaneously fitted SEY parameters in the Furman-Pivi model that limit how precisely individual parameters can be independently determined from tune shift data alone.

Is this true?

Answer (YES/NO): NO